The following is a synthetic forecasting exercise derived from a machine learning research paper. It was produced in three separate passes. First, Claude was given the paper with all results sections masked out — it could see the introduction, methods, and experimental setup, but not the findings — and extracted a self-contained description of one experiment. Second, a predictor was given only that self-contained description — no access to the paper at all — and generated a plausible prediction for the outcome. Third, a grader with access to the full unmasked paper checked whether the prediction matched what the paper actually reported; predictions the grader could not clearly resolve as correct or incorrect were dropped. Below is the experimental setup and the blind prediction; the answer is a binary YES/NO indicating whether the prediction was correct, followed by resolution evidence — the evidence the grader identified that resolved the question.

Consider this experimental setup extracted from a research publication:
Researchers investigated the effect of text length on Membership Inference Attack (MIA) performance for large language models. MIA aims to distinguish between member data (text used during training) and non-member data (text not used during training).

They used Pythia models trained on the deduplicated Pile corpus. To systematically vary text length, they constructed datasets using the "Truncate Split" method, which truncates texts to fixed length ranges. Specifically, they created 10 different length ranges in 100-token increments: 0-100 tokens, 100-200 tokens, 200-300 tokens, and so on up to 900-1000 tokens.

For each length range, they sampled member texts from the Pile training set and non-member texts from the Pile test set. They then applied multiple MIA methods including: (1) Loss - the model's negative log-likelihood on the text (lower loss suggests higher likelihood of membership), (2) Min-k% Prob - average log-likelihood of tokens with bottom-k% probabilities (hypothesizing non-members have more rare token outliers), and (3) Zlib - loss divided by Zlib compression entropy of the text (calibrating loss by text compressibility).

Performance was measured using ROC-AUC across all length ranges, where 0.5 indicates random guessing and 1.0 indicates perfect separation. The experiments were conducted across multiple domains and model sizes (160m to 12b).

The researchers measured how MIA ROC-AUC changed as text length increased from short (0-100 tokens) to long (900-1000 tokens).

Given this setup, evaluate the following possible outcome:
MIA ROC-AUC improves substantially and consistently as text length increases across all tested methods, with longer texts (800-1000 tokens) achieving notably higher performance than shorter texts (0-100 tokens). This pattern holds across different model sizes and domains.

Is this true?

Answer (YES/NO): NO